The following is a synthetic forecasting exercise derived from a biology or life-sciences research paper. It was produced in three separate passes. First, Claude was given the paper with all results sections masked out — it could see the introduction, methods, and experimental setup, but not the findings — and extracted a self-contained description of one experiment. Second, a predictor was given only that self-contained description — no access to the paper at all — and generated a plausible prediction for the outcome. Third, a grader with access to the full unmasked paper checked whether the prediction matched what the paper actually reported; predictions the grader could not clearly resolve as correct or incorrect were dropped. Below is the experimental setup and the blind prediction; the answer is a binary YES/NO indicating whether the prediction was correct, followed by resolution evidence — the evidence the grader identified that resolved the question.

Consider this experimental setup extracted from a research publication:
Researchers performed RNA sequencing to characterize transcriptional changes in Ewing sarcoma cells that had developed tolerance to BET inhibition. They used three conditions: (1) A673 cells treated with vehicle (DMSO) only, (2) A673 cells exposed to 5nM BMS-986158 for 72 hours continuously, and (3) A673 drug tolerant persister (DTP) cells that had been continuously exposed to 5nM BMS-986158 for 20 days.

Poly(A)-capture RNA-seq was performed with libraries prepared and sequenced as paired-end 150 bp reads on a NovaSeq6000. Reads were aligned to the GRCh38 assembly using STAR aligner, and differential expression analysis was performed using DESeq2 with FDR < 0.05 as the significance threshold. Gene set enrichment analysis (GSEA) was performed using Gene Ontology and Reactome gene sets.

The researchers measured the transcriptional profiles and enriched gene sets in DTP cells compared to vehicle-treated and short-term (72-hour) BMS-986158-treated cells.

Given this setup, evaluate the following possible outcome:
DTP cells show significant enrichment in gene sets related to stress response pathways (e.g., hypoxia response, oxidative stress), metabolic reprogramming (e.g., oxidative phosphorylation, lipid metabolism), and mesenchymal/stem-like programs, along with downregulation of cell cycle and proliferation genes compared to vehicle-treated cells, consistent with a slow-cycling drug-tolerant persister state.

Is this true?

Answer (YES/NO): NO